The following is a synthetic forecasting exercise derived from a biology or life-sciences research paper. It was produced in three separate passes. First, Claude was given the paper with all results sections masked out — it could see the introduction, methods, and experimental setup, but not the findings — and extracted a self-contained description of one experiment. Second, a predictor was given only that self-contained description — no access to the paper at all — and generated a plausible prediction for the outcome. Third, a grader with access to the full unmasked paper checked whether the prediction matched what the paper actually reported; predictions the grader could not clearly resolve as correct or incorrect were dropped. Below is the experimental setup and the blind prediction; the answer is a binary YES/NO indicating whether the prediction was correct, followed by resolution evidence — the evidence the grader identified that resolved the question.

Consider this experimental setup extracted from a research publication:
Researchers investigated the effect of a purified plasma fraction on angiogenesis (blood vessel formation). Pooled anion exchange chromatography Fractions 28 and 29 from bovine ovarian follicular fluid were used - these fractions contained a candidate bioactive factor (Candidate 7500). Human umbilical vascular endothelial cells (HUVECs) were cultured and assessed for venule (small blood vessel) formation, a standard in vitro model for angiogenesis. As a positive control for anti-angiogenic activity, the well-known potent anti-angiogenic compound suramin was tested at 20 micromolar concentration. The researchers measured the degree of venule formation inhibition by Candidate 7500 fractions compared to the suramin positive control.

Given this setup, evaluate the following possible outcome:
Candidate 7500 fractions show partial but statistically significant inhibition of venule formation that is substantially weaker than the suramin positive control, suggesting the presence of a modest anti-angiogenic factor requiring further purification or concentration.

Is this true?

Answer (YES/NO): NO